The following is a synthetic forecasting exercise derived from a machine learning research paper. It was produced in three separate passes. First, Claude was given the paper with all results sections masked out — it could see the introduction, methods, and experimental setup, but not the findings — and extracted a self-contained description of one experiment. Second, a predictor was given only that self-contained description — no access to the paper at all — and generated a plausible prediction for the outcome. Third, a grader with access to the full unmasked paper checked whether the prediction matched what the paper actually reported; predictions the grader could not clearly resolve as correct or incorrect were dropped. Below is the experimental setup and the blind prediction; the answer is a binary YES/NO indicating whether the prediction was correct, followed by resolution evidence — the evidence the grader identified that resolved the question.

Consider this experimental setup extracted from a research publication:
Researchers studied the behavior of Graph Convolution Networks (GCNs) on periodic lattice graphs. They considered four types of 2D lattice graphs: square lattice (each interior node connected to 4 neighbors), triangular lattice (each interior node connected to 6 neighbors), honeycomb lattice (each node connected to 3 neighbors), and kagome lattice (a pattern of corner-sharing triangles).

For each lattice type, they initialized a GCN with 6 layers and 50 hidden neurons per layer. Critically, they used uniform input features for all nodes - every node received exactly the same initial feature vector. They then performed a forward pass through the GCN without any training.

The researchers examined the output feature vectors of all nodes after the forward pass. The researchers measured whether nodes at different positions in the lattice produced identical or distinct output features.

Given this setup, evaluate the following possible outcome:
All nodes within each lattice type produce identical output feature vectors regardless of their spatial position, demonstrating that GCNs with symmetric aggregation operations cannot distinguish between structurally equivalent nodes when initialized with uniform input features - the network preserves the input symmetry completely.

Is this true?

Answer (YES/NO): NO